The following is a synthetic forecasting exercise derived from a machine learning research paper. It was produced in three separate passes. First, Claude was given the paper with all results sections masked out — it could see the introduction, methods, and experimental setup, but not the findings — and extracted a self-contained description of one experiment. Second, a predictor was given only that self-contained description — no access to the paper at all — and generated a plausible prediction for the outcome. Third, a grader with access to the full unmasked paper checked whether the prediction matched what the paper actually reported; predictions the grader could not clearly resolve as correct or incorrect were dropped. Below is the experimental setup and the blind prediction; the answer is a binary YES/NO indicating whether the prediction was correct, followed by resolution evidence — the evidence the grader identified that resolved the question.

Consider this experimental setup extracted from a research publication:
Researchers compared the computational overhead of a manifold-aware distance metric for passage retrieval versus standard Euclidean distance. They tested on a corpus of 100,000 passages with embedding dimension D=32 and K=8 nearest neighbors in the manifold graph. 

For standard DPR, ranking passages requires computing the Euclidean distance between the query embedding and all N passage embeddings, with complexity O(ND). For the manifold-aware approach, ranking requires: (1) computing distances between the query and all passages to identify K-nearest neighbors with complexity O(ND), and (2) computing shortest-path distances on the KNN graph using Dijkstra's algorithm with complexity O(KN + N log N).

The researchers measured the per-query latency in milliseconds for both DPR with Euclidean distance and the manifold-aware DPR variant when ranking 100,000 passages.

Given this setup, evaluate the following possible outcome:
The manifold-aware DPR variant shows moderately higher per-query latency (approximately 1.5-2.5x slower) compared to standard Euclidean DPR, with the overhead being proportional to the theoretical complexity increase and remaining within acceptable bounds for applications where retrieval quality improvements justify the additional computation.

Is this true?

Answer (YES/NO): YES